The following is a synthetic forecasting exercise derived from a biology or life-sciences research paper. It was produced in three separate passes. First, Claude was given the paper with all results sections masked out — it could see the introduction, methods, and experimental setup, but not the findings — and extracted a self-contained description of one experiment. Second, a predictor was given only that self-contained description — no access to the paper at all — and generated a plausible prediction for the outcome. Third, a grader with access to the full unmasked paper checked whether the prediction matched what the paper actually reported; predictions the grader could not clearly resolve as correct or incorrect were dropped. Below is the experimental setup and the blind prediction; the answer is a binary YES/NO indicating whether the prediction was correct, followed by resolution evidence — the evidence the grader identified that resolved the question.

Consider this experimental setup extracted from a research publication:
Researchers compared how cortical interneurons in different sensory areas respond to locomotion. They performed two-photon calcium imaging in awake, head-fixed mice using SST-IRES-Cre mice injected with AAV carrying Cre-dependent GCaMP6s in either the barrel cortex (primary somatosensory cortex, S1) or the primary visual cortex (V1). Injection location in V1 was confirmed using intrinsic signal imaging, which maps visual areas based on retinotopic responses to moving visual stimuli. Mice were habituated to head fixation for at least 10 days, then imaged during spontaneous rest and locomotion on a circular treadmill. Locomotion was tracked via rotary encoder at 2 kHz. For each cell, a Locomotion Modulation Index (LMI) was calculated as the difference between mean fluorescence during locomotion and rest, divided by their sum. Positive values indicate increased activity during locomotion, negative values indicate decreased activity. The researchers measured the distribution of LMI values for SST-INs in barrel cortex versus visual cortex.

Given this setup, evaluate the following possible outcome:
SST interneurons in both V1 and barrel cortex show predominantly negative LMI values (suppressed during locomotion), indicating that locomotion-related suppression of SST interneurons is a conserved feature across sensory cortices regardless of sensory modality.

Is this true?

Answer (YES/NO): NO